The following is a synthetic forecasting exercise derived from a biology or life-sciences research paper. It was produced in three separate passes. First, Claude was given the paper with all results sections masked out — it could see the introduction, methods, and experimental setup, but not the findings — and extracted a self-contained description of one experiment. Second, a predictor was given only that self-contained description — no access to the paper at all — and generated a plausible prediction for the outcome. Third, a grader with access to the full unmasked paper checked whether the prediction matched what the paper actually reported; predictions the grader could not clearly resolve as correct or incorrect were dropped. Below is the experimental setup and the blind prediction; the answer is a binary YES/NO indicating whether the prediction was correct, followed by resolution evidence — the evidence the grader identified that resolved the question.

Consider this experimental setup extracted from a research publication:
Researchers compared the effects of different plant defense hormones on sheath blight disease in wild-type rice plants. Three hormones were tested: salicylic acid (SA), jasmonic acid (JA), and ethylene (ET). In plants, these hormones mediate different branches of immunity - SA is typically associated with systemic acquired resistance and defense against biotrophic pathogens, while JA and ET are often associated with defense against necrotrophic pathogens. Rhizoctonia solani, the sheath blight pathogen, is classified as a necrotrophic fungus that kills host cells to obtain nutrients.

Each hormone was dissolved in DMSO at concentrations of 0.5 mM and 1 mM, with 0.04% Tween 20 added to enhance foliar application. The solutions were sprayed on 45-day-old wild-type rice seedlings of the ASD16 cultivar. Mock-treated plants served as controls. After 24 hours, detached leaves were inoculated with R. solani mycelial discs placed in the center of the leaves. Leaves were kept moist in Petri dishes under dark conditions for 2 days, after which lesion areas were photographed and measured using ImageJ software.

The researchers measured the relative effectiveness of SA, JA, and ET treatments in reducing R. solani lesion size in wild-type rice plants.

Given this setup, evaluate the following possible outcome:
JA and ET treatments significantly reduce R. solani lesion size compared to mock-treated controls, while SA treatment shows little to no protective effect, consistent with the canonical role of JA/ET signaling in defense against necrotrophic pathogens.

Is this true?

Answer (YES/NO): NO